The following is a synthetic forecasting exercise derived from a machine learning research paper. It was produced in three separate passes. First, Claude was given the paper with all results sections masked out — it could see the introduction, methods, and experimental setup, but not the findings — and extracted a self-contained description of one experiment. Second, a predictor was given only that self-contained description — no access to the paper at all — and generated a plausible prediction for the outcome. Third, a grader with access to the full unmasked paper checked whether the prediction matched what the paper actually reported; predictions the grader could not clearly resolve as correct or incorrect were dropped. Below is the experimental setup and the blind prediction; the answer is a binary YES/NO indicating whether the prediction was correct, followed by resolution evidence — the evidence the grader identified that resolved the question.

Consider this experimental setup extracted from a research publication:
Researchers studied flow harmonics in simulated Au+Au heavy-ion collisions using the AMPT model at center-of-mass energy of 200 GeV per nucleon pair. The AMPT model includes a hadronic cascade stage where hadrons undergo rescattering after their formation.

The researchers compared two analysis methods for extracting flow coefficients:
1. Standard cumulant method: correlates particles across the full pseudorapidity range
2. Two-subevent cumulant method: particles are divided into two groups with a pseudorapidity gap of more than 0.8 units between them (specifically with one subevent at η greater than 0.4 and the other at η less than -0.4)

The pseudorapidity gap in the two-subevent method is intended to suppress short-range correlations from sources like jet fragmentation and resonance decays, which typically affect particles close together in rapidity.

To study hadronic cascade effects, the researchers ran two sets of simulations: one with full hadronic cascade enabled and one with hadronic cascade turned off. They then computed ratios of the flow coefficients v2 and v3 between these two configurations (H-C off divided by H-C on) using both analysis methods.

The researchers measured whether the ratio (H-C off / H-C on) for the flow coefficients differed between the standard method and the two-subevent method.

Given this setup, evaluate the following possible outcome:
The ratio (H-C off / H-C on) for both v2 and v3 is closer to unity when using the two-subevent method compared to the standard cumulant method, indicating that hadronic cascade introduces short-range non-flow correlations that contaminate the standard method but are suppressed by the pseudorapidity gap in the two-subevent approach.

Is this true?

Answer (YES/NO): YES